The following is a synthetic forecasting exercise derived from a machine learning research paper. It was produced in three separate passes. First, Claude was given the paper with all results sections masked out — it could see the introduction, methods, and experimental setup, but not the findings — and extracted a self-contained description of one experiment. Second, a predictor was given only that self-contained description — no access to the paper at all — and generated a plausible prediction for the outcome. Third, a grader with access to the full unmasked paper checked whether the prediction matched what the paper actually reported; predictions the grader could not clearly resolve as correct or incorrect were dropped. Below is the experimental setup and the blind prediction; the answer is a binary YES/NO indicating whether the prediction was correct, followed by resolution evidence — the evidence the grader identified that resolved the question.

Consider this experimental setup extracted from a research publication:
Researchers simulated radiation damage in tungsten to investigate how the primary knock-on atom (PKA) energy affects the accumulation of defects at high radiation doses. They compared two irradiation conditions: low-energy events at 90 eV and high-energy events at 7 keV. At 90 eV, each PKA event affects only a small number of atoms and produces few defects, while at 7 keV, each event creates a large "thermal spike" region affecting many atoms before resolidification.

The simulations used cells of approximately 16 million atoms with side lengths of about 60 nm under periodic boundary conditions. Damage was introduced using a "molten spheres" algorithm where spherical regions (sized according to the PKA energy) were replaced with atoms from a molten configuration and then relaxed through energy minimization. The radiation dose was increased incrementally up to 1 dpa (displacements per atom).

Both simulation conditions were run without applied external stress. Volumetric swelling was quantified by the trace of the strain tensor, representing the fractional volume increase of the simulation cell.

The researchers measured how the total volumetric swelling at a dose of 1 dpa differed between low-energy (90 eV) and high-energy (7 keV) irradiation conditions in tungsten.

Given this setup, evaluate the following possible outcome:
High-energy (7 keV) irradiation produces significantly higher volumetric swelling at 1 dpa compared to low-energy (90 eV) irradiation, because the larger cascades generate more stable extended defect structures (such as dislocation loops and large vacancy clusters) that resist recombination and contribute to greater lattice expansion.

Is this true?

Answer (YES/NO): NO